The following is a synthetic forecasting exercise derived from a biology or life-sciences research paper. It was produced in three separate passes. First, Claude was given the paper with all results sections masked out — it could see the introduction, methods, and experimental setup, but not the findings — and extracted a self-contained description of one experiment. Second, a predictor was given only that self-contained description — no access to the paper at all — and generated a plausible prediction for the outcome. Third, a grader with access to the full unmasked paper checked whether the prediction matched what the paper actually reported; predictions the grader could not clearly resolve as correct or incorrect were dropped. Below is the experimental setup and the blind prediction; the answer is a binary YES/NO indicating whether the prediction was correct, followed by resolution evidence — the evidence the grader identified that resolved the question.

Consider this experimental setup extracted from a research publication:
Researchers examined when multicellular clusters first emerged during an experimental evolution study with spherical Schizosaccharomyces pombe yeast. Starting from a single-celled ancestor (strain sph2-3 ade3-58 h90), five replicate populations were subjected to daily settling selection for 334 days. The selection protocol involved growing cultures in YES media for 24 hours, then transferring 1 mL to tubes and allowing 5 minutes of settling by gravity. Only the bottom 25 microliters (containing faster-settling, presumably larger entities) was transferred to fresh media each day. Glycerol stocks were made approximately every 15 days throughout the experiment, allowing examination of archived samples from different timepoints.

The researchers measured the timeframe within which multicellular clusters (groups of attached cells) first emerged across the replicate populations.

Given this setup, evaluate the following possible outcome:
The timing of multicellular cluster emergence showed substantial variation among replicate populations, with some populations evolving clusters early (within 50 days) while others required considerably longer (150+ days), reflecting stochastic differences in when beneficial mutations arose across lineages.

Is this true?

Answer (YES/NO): NO